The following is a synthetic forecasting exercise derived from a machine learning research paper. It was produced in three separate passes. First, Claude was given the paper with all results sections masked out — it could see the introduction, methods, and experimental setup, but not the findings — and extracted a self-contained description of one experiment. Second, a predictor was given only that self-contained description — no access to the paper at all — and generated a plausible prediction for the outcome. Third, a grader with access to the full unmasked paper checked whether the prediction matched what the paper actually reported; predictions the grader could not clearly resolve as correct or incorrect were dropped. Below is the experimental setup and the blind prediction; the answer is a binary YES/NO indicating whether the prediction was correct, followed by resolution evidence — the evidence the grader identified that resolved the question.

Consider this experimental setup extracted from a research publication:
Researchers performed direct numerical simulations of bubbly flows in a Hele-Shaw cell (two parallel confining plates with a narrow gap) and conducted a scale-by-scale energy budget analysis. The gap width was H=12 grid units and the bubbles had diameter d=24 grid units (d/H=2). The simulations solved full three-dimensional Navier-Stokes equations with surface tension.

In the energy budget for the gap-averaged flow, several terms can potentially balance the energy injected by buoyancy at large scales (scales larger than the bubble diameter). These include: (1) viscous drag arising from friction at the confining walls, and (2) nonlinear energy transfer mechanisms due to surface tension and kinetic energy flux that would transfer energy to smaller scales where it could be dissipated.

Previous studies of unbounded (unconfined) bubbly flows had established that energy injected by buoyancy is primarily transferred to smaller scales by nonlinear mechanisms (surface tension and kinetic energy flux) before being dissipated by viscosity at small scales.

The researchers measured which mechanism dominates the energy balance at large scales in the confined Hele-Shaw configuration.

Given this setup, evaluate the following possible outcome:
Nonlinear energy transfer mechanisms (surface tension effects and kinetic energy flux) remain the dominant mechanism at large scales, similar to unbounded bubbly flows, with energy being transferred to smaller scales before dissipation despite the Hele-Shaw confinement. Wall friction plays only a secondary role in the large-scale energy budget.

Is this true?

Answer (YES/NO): NO